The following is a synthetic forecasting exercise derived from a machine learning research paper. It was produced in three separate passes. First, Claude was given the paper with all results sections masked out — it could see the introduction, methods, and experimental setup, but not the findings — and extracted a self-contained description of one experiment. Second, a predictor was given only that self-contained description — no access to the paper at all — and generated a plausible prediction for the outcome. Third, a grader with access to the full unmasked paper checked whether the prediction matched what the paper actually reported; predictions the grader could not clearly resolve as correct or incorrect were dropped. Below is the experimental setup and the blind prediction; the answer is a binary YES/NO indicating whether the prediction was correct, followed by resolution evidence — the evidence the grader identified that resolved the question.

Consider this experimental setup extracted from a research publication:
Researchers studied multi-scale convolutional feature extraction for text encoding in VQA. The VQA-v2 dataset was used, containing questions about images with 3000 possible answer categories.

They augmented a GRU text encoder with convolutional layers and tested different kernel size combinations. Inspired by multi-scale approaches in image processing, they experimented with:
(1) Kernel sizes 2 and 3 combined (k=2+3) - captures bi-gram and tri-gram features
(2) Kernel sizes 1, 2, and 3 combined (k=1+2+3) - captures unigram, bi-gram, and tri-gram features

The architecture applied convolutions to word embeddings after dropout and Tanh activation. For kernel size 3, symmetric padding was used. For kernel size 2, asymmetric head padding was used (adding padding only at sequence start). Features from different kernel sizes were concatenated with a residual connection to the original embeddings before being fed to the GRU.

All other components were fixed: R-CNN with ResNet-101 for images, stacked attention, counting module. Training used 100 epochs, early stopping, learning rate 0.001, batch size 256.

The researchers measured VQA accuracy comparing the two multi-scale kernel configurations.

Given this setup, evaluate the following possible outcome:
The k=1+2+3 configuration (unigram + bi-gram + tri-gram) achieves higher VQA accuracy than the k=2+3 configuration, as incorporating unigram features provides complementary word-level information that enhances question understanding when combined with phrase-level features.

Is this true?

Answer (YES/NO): NO